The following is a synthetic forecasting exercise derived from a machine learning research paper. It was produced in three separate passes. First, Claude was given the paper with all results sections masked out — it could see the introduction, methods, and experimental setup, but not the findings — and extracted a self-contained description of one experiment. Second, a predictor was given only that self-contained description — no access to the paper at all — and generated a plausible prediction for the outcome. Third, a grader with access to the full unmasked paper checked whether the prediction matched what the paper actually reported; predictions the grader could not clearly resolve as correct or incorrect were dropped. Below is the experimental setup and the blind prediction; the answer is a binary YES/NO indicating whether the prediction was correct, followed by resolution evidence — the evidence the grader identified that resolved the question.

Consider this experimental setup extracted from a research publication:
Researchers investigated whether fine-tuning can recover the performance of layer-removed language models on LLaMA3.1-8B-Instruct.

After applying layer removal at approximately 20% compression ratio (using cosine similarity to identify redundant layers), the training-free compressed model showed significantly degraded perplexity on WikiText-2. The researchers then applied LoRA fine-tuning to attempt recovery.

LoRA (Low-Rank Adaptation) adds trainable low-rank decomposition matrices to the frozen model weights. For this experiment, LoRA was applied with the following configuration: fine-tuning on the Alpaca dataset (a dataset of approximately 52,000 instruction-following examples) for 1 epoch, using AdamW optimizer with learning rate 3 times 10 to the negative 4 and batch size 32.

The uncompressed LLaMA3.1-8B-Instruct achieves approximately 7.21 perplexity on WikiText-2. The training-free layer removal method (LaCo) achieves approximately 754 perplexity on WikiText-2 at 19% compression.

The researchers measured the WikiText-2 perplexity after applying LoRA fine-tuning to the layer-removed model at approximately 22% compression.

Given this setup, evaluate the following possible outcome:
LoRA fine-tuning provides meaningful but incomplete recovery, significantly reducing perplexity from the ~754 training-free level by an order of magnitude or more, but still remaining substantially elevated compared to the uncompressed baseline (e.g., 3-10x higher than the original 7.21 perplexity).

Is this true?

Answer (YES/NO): NO